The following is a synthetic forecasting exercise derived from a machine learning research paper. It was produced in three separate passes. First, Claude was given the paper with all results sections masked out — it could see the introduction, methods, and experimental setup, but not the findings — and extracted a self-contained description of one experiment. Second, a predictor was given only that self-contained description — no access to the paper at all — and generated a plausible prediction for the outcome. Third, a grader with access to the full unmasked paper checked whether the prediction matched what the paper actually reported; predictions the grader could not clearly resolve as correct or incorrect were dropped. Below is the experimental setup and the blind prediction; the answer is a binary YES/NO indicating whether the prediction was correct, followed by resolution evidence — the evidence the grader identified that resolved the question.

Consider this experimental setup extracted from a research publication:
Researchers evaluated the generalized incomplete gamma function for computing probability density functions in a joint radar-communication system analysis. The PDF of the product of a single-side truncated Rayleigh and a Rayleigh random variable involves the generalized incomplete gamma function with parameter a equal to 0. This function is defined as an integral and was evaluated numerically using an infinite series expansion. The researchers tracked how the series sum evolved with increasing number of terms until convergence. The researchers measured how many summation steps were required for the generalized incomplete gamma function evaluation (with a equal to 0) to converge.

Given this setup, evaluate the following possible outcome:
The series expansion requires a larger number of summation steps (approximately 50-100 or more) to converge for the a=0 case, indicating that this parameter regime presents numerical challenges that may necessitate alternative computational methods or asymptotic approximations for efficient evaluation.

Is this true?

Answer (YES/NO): NO